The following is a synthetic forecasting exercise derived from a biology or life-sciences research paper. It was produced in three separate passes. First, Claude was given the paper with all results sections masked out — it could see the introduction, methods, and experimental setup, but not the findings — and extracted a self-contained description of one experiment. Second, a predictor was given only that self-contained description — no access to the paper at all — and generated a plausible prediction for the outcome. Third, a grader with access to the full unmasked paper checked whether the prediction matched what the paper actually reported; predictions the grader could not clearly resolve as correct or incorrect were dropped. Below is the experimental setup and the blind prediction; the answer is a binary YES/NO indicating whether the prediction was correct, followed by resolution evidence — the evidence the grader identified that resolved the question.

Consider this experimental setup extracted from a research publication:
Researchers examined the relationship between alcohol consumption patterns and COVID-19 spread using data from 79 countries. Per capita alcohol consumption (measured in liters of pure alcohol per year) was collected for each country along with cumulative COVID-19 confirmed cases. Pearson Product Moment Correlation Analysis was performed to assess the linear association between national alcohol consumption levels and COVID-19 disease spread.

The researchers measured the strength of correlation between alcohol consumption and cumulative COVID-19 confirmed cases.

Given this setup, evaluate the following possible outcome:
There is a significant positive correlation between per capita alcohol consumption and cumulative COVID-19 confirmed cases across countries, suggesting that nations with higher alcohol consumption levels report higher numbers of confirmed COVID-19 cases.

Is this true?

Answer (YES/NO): NO